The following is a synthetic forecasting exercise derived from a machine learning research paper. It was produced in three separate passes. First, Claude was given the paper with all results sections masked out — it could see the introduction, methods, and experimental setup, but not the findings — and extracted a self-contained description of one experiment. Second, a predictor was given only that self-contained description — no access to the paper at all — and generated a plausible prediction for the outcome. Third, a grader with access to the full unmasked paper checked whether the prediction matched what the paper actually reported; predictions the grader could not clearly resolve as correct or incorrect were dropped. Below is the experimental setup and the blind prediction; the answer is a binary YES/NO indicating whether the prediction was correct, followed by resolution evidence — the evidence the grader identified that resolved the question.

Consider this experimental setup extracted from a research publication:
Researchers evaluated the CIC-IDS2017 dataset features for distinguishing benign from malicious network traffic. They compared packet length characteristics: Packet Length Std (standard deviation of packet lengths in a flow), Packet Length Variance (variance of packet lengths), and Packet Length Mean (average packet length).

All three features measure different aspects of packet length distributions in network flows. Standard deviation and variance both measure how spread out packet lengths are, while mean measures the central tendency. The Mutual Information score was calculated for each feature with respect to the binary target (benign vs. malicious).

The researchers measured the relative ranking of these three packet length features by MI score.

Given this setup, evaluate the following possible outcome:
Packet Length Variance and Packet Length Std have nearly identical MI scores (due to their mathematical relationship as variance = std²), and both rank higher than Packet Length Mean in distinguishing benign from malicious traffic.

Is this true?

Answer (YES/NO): YES